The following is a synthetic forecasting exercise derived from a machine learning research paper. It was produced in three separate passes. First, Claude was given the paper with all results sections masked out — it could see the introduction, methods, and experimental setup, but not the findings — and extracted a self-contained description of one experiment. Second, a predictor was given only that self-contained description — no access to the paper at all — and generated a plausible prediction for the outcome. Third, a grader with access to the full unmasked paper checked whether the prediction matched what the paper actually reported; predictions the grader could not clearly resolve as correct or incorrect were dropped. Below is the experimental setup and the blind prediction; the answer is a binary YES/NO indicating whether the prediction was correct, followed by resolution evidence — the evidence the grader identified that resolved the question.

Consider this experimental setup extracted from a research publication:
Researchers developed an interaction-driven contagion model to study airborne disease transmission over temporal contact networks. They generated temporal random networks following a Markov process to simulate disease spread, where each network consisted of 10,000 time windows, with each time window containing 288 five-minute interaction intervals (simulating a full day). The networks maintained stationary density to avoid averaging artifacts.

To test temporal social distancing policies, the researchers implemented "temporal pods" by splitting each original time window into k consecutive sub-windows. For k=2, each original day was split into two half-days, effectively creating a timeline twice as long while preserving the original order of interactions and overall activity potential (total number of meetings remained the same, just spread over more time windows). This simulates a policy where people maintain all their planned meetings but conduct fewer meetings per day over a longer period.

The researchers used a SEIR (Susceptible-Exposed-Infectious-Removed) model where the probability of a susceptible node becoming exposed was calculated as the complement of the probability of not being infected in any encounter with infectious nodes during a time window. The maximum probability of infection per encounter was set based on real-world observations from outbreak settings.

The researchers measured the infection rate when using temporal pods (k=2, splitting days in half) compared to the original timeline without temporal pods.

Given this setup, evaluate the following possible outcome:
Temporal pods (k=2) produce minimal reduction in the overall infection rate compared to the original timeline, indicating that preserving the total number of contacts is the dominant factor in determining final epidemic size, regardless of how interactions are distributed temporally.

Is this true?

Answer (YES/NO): NO